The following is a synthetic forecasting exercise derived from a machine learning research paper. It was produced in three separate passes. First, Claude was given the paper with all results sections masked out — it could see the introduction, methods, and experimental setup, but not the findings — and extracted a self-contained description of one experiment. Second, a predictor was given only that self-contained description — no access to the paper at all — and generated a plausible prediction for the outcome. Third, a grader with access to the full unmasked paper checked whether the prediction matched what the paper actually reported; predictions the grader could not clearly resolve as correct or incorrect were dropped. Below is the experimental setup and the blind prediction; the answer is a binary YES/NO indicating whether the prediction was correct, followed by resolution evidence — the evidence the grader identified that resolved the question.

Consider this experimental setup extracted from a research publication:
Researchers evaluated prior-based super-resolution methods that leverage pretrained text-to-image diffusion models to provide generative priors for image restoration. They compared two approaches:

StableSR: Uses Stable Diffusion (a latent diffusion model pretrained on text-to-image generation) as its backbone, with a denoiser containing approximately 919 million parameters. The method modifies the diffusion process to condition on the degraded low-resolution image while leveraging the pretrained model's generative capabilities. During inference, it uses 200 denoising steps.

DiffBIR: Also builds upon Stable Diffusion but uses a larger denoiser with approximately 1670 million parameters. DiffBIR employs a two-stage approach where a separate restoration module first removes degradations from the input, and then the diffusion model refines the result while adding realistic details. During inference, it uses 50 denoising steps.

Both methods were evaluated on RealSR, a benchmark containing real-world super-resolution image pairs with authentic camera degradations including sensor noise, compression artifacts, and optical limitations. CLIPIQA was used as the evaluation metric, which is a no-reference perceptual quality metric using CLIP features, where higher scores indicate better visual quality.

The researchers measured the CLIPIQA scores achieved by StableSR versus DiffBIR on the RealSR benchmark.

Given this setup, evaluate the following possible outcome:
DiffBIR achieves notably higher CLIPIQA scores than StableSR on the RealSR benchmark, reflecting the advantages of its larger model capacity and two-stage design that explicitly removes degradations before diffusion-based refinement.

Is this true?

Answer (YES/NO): YES